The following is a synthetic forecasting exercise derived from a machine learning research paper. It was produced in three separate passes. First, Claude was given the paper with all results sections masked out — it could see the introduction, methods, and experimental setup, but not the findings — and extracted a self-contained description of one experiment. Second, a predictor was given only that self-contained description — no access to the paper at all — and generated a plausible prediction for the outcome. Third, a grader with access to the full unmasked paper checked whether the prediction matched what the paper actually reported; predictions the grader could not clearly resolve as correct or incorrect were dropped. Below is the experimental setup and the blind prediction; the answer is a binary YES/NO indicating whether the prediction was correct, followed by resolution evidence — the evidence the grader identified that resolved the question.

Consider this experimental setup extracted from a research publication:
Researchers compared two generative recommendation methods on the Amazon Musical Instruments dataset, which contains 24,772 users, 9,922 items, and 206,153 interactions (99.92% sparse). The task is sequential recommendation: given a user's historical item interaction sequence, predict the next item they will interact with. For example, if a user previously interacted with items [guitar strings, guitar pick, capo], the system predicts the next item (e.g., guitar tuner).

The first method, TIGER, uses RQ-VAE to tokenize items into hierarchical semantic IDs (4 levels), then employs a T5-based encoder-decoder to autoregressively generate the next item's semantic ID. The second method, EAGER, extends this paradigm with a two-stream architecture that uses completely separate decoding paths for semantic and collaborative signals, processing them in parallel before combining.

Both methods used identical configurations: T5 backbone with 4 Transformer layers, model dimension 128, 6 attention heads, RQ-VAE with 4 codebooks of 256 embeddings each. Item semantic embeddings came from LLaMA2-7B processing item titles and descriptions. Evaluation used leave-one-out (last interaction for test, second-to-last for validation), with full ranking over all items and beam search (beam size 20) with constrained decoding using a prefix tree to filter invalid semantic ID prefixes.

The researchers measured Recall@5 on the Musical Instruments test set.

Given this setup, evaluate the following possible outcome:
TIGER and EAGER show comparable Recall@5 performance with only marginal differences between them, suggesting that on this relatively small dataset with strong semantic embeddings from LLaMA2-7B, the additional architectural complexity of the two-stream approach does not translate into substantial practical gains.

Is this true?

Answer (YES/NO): NO